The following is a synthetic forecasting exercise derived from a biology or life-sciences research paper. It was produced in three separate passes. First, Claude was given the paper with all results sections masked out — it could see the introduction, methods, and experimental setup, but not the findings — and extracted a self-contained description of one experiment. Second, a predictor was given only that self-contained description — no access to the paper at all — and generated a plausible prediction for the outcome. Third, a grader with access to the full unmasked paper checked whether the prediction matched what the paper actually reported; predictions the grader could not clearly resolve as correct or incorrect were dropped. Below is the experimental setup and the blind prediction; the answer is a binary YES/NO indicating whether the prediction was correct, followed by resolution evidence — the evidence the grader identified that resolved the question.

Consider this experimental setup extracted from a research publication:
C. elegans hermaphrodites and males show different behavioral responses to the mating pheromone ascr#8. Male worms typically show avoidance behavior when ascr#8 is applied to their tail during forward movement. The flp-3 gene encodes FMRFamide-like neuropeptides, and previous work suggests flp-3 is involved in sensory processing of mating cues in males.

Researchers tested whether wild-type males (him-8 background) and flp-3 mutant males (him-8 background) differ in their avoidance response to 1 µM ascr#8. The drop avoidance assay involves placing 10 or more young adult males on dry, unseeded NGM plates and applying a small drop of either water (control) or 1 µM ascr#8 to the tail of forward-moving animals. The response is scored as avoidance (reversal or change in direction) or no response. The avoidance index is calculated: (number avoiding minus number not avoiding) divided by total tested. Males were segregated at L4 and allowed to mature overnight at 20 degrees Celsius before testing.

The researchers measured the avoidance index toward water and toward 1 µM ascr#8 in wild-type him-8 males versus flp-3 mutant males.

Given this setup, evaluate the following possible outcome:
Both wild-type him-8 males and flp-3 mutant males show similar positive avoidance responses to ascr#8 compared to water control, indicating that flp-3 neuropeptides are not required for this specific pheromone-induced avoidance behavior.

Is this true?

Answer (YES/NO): NO